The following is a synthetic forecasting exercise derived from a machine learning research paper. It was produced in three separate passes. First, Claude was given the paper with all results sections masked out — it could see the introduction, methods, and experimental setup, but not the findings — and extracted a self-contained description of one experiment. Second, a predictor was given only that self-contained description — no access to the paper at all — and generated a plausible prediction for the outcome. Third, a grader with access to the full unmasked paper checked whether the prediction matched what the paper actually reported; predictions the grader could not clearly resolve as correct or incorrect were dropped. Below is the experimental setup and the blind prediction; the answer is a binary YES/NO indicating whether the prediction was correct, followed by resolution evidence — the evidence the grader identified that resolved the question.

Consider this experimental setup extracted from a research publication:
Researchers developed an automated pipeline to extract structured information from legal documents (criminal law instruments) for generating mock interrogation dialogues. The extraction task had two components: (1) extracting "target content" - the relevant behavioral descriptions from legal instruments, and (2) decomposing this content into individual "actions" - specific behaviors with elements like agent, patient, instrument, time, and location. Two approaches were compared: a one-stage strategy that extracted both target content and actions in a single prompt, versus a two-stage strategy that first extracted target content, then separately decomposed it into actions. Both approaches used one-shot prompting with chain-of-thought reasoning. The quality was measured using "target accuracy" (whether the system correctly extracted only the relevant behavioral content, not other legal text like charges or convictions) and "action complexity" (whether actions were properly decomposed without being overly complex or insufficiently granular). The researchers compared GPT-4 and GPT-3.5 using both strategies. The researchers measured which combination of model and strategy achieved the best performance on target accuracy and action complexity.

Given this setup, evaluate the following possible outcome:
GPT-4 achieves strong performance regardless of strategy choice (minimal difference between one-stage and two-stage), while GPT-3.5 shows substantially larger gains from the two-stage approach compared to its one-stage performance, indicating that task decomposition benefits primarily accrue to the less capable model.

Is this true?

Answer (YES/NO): NO